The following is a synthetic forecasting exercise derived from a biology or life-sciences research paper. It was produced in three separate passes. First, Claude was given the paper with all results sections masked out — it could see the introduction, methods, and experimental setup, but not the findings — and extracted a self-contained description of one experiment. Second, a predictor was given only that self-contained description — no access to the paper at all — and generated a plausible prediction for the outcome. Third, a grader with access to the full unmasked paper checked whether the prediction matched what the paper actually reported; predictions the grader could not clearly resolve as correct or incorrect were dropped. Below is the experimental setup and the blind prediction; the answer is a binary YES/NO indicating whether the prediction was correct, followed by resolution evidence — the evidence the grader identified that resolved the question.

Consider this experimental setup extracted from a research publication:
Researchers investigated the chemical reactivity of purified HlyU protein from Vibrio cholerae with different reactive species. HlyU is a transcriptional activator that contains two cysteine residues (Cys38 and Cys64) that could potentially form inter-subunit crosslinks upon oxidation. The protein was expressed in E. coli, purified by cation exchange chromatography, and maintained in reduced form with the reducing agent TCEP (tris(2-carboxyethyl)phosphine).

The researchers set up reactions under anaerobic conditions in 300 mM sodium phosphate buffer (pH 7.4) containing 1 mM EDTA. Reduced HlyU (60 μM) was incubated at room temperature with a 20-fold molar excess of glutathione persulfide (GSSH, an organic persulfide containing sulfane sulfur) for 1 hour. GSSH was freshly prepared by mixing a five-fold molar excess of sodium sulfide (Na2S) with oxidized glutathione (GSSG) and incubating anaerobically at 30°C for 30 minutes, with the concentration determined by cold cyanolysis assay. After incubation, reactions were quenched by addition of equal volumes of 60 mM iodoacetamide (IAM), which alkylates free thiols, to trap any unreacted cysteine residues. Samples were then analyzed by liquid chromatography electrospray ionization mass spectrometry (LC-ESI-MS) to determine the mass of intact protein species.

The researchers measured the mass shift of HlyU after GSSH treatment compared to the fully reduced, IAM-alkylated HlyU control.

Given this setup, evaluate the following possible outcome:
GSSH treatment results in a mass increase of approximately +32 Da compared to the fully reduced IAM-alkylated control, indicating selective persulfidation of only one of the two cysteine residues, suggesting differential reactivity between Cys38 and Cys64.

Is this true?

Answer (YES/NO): NO